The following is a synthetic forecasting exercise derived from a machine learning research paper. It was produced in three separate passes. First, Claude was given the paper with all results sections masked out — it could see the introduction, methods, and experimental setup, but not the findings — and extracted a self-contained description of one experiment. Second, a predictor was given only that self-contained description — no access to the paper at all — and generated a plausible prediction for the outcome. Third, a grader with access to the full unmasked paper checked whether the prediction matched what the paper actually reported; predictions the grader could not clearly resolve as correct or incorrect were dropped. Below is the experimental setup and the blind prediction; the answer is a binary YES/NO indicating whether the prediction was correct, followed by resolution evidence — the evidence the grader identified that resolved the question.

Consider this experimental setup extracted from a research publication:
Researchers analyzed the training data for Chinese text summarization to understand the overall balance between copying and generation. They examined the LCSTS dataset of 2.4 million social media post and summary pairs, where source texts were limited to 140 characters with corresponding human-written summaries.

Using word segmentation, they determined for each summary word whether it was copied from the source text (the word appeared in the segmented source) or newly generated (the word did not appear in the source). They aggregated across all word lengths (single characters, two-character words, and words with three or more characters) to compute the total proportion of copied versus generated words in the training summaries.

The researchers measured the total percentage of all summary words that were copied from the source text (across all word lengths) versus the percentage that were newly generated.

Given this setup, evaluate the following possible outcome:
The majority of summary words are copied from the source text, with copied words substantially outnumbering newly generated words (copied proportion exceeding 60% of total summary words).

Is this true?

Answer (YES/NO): NO